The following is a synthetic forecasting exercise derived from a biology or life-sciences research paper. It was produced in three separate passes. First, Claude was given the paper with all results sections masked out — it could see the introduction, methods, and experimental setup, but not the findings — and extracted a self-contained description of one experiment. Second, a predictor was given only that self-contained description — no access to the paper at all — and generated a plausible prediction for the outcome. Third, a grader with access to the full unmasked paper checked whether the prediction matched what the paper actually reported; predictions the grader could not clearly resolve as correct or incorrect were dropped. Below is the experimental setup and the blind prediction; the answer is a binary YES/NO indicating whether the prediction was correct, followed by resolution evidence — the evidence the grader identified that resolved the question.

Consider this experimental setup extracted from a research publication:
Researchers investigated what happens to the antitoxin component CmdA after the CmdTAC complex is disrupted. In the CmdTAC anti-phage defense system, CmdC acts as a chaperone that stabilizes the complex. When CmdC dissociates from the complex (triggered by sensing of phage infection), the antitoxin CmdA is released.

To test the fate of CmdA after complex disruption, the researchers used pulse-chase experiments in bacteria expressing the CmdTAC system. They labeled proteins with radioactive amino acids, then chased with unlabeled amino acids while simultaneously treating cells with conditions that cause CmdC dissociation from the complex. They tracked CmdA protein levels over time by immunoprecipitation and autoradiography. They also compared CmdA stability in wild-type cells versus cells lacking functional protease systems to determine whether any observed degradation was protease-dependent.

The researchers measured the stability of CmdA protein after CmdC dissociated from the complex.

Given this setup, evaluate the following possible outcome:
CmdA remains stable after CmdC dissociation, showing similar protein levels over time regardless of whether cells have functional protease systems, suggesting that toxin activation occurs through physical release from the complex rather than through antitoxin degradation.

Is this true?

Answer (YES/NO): NO